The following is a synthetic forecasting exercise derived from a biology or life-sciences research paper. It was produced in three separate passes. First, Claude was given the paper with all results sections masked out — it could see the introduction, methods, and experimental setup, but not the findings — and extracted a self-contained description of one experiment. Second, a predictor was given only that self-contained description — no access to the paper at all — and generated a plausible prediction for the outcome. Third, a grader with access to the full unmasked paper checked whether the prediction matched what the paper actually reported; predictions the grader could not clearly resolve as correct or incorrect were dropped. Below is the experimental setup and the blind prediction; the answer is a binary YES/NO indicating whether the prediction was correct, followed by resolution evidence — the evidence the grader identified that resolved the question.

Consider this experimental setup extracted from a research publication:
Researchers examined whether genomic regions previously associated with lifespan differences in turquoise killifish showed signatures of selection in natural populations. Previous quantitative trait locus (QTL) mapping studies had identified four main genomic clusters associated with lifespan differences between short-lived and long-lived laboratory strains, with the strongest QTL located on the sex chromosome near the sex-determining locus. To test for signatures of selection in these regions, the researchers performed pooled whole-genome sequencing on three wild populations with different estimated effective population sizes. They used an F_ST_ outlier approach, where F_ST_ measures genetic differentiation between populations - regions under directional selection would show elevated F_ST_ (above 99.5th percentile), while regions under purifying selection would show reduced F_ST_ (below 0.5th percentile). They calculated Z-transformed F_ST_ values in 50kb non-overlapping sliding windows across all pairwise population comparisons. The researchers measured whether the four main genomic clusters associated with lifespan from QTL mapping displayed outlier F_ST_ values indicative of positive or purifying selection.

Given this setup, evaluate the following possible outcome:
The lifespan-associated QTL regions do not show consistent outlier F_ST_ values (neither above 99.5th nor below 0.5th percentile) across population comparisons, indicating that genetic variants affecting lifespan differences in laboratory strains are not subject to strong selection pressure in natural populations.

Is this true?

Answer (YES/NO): YES